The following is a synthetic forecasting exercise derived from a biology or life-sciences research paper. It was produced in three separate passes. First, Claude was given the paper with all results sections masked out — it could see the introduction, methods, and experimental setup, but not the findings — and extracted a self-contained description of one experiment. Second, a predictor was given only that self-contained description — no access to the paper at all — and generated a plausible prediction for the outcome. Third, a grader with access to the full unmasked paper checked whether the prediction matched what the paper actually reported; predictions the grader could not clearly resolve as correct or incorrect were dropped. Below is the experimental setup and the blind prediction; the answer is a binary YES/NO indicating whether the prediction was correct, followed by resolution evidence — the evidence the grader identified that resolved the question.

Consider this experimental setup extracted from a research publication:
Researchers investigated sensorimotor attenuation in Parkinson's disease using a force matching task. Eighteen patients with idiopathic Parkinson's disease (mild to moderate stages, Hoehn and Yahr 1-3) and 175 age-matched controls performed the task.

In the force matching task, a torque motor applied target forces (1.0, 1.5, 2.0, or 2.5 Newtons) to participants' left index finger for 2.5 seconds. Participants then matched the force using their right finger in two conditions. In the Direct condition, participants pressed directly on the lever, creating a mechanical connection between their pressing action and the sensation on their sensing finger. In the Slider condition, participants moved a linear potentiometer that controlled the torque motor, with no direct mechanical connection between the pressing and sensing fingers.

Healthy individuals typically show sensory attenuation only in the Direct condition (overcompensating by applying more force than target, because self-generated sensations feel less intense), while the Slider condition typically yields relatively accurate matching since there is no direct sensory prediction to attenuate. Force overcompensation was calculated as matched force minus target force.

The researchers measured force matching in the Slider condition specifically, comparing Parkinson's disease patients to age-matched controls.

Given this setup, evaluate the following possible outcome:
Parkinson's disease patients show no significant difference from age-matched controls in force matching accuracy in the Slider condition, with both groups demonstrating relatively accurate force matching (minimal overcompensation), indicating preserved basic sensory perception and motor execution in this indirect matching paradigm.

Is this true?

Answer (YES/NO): NO